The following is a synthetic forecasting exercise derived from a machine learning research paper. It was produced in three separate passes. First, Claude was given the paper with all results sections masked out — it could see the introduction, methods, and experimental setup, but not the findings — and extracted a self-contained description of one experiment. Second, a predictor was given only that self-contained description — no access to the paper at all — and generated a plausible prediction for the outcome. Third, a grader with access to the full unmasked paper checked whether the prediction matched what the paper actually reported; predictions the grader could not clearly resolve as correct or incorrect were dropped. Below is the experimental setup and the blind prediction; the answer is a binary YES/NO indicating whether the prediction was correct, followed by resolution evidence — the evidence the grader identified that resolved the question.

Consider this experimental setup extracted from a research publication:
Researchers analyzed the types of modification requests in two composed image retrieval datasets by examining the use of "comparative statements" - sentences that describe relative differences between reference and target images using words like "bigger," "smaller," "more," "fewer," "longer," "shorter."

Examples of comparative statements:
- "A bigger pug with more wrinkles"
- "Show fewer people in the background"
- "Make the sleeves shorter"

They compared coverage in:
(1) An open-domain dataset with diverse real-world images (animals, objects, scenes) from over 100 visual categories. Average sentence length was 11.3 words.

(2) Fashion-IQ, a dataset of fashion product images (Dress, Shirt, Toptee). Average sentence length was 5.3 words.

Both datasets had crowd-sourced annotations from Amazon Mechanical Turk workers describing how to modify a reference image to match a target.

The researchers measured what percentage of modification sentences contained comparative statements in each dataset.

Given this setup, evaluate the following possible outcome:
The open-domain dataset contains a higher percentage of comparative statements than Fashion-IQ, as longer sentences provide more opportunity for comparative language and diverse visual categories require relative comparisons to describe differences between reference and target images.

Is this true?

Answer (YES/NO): YES